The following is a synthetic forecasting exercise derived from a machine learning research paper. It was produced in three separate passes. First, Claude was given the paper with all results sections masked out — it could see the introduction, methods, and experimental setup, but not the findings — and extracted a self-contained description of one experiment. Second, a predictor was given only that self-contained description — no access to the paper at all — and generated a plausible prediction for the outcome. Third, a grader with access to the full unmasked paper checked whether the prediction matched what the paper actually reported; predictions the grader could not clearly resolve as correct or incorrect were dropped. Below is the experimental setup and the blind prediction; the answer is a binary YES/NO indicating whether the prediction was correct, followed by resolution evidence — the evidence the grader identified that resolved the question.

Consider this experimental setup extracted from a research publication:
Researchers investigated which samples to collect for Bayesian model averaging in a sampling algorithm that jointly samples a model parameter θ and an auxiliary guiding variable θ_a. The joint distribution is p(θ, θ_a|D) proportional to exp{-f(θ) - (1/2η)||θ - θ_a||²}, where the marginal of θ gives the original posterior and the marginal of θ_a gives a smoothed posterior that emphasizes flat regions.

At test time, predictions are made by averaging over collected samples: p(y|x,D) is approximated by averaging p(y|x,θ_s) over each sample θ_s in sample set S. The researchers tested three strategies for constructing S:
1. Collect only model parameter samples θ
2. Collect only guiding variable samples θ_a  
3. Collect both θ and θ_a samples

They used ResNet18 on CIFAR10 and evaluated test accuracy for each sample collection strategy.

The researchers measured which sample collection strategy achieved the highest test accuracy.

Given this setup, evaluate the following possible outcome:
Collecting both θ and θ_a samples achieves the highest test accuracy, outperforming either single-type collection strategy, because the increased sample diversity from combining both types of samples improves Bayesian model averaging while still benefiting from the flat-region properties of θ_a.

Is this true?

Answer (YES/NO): YES